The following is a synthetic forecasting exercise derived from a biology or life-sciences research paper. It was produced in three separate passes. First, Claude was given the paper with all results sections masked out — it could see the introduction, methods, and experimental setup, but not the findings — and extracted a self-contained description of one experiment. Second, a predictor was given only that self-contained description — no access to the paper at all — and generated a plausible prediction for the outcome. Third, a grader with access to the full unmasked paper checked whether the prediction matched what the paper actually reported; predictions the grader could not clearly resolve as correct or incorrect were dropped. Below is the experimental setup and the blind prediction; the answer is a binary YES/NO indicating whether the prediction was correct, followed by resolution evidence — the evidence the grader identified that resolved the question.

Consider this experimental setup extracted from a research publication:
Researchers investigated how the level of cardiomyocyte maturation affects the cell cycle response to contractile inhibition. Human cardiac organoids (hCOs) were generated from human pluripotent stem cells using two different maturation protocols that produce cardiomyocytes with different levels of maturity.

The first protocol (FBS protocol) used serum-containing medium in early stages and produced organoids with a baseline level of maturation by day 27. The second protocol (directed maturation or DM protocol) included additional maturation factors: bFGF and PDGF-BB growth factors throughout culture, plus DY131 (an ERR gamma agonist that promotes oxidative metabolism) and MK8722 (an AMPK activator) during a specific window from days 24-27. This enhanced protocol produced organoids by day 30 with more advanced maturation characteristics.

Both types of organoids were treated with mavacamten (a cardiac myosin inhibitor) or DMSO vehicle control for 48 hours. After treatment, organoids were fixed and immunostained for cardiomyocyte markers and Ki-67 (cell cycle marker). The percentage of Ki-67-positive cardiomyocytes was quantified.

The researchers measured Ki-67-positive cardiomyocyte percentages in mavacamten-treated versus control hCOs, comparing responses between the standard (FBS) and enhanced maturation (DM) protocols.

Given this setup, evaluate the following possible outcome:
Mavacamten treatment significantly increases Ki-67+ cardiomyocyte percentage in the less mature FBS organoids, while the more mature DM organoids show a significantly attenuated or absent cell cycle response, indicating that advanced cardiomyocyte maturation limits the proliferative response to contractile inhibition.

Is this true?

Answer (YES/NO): NO